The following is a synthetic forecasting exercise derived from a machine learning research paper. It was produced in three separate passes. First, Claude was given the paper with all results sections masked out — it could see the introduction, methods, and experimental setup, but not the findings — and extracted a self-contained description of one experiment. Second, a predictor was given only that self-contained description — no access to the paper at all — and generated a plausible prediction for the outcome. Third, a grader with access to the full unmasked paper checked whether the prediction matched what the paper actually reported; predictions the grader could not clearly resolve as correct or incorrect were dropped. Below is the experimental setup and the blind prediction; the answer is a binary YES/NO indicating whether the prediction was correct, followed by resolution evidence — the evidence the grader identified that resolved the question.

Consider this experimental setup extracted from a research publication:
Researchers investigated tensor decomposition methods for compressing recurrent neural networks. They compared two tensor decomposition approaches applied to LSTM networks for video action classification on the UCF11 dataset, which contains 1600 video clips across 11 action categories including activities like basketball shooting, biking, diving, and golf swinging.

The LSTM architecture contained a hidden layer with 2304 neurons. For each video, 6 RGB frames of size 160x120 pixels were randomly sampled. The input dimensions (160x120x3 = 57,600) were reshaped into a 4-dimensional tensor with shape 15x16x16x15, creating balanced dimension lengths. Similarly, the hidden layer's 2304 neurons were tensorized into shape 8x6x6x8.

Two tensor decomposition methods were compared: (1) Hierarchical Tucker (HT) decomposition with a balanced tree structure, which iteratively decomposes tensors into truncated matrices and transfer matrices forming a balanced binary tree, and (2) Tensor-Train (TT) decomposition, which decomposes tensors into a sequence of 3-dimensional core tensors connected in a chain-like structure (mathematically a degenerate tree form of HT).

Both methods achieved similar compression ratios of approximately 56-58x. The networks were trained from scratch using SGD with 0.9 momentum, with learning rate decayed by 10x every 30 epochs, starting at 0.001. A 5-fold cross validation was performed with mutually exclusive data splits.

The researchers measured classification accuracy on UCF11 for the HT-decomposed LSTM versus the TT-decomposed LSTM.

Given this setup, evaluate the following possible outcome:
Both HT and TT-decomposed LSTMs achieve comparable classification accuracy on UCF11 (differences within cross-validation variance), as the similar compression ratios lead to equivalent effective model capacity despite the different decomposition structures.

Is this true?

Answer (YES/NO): NO